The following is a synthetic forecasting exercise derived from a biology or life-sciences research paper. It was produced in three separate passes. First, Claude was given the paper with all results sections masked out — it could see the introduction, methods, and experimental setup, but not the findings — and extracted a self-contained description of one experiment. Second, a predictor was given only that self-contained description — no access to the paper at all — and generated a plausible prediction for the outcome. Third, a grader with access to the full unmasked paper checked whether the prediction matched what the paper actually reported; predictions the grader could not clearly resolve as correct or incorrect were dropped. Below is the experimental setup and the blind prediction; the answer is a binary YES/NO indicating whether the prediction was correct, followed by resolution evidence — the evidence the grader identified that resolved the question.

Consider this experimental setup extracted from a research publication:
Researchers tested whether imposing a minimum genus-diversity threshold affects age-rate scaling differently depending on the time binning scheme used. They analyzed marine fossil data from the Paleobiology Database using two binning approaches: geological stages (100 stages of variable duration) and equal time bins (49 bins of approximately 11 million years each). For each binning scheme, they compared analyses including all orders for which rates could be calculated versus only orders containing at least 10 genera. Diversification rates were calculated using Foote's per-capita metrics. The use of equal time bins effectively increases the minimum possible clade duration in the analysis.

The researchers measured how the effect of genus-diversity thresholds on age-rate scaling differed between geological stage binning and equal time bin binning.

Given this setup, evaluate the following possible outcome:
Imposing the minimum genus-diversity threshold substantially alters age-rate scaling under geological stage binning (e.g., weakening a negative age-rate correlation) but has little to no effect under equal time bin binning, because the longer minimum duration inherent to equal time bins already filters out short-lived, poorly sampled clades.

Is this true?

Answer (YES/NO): NO